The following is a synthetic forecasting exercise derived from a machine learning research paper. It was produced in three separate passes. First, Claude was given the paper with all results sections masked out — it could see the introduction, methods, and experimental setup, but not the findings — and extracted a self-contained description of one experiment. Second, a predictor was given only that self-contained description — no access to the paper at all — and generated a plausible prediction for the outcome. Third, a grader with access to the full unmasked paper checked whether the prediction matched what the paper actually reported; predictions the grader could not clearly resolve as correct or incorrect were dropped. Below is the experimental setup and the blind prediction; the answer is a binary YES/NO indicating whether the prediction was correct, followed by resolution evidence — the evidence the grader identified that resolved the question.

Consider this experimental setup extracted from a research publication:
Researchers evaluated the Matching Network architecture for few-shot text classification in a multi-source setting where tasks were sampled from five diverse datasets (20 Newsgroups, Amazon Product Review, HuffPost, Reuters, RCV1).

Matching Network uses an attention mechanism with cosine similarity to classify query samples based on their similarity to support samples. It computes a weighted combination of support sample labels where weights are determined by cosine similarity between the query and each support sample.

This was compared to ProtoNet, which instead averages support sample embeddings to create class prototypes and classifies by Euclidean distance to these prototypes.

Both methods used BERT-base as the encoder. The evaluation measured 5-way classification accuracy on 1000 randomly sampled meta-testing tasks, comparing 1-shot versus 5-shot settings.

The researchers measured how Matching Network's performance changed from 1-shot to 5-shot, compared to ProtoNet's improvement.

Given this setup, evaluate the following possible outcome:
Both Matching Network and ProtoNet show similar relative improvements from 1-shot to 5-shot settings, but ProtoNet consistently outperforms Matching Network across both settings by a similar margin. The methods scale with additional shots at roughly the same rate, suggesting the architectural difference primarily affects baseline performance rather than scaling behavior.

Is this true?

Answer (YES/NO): NO